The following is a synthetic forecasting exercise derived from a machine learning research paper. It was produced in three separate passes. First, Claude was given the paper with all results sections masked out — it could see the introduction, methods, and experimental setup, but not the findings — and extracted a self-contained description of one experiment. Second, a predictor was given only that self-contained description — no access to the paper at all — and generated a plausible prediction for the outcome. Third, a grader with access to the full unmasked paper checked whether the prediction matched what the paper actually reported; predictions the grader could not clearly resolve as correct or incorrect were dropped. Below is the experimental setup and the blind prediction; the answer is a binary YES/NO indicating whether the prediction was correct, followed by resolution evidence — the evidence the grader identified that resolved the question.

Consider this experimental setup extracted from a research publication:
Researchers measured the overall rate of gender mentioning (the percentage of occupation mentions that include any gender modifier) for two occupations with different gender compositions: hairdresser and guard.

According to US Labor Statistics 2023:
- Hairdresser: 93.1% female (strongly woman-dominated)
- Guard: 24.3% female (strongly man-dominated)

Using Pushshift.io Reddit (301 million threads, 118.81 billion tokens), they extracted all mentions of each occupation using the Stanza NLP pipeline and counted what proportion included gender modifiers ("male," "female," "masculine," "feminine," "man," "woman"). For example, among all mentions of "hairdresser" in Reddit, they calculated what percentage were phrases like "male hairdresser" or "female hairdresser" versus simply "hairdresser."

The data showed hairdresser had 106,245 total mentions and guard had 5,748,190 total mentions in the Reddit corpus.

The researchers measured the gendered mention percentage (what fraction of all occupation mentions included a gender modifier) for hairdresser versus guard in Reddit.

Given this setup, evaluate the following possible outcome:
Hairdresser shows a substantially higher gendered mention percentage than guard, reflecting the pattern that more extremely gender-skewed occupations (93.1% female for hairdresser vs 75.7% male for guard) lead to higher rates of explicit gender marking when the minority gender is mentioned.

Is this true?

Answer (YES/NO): YES